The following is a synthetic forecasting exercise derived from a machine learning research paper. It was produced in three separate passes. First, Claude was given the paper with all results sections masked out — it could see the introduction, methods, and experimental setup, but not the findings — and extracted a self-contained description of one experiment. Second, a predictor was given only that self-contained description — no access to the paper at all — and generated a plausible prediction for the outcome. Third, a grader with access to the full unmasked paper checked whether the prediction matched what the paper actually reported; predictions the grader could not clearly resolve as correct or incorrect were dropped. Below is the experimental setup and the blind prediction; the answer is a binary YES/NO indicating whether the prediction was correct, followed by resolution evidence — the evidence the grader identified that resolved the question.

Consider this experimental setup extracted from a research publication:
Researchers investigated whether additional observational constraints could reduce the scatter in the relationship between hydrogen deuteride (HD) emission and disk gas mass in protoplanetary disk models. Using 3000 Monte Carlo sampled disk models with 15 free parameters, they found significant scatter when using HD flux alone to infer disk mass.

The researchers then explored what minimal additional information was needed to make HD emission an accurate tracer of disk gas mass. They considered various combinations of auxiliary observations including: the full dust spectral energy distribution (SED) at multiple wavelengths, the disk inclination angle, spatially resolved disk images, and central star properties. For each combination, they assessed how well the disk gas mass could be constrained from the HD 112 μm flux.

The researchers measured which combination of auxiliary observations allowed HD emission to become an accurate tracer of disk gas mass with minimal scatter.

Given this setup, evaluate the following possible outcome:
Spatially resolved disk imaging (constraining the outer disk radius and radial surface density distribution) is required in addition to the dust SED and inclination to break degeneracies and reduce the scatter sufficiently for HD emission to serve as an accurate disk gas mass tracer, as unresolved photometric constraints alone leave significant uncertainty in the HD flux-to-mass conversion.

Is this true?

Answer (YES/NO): NO